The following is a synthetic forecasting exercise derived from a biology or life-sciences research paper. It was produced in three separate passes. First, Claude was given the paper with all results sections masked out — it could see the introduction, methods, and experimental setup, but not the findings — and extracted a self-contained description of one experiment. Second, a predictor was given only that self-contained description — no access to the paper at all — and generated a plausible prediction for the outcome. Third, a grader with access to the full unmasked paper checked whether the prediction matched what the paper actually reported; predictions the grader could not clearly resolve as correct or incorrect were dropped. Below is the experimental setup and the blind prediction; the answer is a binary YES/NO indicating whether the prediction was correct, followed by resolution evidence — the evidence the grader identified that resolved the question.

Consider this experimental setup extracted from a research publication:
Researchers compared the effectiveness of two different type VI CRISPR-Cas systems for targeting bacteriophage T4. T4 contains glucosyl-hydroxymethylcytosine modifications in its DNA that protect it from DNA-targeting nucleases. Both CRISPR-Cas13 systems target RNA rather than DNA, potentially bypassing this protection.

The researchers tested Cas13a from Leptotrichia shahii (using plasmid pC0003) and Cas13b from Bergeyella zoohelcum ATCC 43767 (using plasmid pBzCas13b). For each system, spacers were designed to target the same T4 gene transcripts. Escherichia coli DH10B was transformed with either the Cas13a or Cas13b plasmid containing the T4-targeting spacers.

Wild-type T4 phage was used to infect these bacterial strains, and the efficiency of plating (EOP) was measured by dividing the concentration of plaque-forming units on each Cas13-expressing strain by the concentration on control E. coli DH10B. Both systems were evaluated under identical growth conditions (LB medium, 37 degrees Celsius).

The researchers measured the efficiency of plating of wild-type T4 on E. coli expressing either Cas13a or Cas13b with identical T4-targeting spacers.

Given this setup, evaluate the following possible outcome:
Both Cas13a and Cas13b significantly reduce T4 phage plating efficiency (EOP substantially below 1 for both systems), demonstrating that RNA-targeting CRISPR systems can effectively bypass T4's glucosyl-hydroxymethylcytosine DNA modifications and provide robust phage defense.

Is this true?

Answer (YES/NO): NO